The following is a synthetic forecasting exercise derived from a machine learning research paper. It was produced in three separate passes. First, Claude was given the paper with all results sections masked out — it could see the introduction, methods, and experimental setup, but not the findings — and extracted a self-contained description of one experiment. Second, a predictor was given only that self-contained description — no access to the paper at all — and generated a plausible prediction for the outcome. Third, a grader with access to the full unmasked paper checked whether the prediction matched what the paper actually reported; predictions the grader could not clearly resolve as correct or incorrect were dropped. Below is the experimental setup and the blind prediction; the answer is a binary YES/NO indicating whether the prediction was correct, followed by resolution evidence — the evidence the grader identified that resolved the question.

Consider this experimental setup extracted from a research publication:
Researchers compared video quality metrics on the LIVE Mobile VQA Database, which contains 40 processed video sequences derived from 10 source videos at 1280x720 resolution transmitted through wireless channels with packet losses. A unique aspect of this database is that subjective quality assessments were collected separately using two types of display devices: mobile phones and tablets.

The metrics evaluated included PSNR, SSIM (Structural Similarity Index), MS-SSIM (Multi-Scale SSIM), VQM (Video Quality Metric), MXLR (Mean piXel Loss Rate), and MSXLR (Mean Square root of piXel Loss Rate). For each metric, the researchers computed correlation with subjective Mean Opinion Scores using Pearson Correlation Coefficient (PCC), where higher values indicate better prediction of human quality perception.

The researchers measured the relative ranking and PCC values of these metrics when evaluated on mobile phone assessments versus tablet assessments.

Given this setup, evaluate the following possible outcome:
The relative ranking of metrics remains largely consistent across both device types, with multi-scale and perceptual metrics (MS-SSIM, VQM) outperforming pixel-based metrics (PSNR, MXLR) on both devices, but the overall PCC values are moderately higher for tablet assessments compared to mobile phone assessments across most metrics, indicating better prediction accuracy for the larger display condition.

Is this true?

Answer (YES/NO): NO